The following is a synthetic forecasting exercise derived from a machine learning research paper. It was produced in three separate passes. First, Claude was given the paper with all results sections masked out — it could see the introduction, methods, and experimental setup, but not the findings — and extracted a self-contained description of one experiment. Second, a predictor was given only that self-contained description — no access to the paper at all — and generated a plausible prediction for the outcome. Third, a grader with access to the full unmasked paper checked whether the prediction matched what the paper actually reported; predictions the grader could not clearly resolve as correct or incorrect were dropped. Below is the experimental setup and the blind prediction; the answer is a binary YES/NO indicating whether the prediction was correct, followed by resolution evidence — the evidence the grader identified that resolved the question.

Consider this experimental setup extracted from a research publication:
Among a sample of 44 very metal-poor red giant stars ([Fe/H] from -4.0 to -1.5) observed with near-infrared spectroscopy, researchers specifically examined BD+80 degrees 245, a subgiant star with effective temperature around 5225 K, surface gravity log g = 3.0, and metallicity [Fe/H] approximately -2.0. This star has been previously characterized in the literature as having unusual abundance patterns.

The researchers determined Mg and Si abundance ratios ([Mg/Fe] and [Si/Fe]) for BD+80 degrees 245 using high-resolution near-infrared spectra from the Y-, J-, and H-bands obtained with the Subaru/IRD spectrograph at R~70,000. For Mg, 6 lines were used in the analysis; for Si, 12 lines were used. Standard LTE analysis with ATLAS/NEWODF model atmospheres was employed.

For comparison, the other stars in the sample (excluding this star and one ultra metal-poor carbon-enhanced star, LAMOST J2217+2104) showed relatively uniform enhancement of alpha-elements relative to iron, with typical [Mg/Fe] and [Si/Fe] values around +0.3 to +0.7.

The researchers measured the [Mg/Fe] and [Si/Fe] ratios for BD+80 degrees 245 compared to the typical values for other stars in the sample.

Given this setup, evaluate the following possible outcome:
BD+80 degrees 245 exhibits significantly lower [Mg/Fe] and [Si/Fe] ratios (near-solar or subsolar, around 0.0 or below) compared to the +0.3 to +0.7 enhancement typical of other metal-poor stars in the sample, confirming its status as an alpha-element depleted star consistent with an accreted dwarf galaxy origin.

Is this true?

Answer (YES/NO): YES